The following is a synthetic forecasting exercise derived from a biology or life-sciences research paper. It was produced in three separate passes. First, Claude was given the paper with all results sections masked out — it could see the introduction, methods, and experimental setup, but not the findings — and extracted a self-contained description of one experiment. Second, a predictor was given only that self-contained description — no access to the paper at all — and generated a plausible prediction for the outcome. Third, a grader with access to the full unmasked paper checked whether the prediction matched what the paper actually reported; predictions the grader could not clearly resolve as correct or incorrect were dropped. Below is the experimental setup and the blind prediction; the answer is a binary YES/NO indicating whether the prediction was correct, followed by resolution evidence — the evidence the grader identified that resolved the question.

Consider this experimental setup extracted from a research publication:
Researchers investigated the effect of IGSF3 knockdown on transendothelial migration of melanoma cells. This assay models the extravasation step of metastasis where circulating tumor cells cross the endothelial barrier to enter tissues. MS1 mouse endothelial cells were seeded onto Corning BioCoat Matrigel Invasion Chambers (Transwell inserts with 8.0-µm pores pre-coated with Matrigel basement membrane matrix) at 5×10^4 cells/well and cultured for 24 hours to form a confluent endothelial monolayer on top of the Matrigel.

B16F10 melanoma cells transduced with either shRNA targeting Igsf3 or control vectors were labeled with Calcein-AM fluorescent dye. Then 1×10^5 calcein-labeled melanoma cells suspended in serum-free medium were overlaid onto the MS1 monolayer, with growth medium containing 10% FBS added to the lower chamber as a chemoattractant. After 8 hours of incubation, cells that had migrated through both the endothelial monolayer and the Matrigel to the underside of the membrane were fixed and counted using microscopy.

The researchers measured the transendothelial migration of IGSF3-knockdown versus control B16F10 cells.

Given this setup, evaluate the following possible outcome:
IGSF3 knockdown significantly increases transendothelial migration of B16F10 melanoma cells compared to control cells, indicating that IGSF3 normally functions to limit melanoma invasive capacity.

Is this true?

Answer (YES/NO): NO